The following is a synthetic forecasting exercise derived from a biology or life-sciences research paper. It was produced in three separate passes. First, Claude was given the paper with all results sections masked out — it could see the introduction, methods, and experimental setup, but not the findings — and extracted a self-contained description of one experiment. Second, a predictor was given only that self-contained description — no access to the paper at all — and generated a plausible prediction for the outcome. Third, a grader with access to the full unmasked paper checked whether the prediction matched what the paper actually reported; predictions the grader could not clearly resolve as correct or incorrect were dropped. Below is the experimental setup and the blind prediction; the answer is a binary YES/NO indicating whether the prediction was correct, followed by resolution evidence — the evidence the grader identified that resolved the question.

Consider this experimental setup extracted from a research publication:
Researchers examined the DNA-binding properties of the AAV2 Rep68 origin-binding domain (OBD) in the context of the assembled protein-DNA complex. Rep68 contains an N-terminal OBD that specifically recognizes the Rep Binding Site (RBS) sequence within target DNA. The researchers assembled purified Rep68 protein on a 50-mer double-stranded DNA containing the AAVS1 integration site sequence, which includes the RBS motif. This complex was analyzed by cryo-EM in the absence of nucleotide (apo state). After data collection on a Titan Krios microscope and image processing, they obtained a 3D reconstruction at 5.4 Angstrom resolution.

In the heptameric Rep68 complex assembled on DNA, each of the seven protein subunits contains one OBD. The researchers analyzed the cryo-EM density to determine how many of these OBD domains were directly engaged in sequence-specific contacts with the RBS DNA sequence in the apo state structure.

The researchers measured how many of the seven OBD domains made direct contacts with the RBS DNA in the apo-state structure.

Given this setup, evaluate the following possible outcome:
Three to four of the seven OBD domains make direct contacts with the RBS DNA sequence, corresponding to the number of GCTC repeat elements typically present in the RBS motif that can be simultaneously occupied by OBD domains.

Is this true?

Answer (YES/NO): YES